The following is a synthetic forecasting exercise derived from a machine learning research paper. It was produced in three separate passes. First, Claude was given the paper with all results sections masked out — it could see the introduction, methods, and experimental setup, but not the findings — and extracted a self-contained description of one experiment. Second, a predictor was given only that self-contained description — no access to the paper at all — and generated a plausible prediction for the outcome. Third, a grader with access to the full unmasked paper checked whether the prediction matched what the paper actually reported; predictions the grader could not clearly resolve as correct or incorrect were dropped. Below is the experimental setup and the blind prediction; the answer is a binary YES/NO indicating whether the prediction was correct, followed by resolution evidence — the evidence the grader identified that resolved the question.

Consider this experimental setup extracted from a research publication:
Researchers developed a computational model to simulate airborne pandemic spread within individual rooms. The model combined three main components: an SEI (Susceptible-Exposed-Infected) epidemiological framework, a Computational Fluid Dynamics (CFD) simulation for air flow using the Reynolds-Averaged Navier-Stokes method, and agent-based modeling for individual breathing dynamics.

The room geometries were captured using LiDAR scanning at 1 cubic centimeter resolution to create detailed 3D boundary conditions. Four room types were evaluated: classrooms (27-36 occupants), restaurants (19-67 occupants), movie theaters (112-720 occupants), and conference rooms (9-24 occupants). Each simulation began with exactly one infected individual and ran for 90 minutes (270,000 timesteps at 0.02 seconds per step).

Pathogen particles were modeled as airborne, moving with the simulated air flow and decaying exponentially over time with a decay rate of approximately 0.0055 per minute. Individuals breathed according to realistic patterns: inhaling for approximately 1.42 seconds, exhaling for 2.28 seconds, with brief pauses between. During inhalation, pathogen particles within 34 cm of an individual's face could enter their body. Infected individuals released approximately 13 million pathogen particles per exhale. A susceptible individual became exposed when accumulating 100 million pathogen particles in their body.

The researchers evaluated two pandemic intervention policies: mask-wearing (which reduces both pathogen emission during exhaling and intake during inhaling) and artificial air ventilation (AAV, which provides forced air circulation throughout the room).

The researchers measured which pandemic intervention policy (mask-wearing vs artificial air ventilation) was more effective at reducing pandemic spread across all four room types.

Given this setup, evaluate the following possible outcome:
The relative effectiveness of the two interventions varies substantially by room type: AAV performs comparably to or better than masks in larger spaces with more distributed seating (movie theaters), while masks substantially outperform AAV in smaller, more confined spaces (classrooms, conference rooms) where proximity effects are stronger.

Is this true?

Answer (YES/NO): NO